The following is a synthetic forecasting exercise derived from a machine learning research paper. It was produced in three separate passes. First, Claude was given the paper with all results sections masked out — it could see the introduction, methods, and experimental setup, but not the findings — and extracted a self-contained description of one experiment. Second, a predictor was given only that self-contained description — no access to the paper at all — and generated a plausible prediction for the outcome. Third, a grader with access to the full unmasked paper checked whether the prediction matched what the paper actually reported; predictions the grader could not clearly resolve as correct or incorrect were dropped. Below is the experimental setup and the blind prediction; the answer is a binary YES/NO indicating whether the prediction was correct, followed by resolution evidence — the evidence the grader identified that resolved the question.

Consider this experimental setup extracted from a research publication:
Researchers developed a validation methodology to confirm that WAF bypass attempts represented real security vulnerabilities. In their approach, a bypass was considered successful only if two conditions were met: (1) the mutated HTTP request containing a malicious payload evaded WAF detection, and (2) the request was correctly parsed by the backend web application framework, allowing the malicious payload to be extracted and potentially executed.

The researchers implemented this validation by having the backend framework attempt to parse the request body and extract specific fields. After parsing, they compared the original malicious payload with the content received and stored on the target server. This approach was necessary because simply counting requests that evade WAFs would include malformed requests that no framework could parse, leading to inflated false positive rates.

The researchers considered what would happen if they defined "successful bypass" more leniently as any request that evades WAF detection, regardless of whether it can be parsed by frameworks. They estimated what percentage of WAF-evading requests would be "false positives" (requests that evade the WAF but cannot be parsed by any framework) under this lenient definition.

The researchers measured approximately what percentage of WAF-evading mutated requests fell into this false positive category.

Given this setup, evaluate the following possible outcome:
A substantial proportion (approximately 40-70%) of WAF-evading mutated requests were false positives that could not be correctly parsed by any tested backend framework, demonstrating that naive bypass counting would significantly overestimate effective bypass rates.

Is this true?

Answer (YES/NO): YES